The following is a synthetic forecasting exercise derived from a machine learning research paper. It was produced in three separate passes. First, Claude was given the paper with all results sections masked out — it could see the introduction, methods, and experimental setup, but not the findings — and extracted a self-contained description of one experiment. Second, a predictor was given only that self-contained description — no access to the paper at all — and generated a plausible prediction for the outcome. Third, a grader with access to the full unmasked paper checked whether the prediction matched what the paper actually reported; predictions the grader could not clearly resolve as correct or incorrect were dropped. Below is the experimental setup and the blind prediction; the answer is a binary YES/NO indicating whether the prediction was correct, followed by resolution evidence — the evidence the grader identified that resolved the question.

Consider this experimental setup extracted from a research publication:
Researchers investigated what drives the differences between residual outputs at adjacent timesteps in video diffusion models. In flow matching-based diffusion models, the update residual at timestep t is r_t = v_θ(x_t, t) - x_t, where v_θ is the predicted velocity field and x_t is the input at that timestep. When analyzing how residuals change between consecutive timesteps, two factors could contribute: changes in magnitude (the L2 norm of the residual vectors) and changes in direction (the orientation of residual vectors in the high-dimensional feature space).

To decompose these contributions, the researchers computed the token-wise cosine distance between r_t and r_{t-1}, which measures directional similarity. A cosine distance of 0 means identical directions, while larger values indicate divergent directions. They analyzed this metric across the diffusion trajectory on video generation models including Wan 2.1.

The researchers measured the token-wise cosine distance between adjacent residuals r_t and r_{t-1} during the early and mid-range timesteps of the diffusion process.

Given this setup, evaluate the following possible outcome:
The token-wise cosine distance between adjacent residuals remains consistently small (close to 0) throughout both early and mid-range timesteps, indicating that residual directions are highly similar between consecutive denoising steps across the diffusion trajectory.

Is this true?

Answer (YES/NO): YES